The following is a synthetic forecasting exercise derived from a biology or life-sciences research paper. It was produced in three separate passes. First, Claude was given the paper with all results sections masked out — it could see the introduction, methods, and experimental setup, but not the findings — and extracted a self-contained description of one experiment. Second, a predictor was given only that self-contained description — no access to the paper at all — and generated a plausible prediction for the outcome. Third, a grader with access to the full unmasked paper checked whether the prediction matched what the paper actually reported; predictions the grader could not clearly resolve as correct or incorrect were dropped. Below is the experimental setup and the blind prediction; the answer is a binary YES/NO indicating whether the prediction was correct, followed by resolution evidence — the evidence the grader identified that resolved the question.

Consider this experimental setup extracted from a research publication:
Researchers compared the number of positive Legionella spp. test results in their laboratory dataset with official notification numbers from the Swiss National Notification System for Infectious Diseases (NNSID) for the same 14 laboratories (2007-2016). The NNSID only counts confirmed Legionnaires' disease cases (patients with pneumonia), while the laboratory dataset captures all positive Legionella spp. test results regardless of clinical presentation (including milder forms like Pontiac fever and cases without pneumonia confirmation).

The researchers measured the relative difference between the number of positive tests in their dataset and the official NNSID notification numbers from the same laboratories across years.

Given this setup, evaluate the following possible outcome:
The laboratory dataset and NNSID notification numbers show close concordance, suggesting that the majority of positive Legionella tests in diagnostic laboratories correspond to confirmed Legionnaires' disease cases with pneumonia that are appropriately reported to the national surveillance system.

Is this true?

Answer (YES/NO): NO